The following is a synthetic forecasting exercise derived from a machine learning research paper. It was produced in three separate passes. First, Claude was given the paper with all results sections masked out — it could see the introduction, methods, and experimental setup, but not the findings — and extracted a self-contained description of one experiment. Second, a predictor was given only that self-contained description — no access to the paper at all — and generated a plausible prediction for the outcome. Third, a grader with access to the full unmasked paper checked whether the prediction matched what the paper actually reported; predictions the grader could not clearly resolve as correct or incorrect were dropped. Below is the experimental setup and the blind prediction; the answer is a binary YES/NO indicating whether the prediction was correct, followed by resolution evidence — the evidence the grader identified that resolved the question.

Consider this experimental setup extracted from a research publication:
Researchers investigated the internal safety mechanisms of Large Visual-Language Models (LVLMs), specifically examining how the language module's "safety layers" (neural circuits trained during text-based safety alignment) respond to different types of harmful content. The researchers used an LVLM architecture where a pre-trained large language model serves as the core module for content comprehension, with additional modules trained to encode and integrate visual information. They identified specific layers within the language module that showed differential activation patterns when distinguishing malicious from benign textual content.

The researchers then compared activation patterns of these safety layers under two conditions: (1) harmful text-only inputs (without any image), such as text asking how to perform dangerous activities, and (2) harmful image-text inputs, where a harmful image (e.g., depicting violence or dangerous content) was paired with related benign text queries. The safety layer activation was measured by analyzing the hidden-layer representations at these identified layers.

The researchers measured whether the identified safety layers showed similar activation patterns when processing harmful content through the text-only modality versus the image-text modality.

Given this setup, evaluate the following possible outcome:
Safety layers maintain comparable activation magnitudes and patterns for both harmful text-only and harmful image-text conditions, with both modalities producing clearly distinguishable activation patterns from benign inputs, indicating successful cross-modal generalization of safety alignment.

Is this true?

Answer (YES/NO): NO